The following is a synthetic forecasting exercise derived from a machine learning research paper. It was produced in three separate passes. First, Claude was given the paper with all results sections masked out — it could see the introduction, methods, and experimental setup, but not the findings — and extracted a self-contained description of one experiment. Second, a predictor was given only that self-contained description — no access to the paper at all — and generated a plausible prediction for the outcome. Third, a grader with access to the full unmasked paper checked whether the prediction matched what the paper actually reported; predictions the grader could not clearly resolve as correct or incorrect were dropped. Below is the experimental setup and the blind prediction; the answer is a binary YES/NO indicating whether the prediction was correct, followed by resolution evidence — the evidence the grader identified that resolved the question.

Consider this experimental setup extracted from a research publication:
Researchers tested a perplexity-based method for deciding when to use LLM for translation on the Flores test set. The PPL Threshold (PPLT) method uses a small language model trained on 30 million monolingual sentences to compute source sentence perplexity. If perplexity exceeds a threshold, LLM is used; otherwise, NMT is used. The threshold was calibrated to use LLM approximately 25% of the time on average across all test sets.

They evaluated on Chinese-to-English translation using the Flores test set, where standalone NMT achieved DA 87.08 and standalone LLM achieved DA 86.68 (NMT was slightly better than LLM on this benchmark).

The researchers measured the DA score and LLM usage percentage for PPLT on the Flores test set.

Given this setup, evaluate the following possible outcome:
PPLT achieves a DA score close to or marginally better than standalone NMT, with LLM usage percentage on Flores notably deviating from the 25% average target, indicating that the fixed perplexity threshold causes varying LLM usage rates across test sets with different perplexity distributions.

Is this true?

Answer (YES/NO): YES